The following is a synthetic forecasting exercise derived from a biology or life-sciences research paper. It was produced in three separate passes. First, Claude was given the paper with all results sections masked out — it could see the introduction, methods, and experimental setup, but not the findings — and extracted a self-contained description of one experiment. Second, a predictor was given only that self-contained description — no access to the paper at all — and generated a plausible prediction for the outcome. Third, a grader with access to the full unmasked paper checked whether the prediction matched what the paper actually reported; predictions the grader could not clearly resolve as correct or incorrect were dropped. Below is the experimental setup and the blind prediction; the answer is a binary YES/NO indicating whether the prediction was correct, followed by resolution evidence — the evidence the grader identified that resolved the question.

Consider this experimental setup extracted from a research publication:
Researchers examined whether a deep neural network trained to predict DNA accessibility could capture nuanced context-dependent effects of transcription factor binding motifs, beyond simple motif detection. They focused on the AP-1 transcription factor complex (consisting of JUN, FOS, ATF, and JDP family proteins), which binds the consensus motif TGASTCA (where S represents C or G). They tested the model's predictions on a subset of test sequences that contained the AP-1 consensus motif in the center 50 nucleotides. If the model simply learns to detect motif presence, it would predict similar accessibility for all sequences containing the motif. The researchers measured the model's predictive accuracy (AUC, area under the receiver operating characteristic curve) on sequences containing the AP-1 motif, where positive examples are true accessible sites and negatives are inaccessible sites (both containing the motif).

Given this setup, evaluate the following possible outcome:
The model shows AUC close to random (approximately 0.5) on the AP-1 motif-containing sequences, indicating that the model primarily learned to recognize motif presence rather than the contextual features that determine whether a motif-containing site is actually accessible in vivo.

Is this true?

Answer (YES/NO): NO